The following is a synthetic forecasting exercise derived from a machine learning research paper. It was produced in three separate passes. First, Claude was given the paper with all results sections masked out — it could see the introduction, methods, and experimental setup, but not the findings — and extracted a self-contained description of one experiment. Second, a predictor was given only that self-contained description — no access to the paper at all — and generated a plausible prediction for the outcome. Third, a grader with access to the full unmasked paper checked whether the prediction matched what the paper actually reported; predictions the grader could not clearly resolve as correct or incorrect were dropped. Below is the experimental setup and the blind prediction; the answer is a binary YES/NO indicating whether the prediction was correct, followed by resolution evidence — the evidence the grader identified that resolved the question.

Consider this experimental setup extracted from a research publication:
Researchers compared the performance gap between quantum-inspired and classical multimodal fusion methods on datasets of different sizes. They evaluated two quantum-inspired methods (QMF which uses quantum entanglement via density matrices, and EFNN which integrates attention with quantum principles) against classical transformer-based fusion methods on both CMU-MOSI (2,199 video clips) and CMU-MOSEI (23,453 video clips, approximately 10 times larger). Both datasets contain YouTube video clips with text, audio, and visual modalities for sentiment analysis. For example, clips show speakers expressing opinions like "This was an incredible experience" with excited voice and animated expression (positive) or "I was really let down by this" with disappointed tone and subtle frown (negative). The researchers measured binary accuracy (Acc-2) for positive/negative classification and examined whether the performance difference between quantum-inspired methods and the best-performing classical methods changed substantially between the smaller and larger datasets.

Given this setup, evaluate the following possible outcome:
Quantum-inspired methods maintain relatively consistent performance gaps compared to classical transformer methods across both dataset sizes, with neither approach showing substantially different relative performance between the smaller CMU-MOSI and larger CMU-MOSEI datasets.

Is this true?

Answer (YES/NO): NO